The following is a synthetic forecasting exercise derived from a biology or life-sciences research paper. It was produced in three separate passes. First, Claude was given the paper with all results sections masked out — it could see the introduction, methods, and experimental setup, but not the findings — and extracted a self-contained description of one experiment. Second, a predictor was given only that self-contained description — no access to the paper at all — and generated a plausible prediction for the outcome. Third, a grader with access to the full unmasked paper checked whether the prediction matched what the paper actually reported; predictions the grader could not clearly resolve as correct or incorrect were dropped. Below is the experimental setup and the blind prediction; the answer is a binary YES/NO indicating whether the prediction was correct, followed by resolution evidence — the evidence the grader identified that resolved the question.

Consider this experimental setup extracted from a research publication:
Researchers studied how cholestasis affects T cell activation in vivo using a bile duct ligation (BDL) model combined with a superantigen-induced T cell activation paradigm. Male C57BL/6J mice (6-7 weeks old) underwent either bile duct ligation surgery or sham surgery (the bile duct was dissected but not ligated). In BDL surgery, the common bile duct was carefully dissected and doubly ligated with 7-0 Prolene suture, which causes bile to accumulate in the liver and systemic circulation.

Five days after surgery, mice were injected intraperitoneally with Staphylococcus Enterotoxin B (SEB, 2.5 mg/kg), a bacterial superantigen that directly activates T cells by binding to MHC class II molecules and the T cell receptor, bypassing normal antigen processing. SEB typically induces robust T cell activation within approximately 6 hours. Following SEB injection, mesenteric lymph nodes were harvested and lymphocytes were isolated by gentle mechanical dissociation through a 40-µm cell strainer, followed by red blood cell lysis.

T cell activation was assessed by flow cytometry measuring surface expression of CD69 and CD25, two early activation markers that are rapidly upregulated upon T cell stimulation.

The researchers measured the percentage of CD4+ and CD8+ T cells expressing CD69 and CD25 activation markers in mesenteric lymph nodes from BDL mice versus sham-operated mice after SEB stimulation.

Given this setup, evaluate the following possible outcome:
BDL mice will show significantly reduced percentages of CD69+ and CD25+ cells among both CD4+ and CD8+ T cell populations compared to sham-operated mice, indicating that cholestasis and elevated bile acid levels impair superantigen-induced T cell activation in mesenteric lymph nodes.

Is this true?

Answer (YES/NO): YES